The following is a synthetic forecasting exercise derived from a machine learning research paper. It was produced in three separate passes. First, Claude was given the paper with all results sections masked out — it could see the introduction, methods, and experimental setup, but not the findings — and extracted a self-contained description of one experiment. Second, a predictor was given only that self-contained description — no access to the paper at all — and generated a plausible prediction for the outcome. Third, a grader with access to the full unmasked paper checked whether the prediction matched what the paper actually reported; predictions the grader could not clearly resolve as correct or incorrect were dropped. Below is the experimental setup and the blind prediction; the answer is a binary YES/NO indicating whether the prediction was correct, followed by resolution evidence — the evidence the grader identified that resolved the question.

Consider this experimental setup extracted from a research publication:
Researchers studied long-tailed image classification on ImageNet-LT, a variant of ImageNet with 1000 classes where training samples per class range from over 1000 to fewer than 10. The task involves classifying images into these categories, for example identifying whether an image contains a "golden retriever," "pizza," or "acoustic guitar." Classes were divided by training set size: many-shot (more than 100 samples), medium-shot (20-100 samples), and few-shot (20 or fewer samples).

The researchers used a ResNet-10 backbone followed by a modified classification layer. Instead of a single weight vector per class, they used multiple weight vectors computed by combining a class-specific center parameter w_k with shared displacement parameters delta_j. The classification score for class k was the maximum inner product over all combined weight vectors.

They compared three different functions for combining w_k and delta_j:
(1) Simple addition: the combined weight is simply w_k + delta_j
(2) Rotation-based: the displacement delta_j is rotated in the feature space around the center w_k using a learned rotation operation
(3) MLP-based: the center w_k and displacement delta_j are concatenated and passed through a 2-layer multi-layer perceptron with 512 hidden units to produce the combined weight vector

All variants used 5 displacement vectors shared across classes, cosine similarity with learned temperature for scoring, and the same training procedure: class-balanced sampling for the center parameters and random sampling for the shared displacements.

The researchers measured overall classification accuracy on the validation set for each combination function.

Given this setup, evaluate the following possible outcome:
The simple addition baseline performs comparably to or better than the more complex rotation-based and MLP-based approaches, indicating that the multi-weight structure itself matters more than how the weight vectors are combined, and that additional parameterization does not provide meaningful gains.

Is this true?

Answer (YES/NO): YES